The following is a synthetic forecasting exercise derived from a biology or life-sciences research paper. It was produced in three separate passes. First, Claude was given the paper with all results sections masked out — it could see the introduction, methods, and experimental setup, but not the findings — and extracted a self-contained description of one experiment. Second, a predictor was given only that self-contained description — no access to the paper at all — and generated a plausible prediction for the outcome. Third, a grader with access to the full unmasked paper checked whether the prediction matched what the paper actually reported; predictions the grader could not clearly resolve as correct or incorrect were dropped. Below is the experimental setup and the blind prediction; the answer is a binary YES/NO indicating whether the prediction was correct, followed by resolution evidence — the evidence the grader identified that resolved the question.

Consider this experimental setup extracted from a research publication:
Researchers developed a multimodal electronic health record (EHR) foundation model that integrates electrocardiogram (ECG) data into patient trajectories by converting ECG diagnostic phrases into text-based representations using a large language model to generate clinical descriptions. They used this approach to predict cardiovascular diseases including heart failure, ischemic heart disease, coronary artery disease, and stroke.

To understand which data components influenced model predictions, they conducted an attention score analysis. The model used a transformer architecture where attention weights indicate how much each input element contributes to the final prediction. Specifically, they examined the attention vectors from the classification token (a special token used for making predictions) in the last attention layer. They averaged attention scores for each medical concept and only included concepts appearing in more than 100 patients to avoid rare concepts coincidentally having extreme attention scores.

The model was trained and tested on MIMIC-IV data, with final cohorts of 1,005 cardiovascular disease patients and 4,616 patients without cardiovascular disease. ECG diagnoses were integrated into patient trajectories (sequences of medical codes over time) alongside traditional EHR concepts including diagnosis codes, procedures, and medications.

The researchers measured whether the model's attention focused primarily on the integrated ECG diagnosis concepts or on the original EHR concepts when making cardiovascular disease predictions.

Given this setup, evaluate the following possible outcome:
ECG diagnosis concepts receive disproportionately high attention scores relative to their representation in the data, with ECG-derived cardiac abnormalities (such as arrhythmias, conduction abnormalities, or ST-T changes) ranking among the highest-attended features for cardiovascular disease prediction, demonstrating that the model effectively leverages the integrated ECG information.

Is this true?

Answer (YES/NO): YES